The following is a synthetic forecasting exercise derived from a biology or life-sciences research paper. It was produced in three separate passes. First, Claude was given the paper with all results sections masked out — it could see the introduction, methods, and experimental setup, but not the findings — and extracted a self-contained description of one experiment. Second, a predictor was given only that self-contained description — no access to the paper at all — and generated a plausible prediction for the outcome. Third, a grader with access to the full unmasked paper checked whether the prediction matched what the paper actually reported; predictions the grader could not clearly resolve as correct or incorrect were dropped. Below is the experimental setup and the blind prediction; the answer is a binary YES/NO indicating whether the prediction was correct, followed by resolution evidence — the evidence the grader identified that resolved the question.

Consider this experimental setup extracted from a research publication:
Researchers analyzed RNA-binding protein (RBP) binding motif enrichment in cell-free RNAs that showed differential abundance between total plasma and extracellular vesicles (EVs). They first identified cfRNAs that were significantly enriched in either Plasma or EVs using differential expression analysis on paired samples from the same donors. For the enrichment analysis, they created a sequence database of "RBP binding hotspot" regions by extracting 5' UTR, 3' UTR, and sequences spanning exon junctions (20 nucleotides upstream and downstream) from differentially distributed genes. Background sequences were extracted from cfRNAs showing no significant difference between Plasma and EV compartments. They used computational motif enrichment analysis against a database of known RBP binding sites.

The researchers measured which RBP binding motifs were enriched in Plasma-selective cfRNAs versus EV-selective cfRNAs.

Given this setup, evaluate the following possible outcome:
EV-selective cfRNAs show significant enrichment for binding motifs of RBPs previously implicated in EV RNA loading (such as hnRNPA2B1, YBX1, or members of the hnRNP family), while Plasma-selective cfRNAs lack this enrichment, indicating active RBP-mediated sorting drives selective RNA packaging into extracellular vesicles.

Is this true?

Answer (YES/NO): NO